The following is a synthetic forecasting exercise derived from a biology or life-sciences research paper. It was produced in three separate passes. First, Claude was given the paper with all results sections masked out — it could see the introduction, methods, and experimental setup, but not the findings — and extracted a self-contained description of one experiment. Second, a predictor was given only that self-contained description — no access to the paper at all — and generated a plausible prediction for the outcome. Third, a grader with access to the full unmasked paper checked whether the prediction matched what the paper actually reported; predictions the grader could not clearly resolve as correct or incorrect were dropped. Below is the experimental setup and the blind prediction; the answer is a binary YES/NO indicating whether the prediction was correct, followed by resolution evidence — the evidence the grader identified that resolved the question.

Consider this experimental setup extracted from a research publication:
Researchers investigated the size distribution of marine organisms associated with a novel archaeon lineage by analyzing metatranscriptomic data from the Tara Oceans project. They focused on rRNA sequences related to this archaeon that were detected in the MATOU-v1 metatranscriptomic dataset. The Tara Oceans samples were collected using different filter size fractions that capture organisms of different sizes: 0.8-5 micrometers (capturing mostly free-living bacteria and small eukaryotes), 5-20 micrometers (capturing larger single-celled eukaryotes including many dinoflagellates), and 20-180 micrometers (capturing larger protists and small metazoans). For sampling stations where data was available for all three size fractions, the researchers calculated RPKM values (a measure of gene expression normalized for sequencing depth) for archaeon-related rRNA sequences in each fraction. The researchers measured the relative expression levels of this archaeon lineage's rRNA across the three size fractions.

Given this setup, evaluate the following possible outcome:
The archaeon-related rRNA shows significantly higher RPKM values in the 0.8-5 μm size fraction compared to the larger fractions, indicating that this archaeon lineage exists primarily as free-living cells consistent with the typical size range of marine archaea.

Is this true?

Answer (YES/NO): NO